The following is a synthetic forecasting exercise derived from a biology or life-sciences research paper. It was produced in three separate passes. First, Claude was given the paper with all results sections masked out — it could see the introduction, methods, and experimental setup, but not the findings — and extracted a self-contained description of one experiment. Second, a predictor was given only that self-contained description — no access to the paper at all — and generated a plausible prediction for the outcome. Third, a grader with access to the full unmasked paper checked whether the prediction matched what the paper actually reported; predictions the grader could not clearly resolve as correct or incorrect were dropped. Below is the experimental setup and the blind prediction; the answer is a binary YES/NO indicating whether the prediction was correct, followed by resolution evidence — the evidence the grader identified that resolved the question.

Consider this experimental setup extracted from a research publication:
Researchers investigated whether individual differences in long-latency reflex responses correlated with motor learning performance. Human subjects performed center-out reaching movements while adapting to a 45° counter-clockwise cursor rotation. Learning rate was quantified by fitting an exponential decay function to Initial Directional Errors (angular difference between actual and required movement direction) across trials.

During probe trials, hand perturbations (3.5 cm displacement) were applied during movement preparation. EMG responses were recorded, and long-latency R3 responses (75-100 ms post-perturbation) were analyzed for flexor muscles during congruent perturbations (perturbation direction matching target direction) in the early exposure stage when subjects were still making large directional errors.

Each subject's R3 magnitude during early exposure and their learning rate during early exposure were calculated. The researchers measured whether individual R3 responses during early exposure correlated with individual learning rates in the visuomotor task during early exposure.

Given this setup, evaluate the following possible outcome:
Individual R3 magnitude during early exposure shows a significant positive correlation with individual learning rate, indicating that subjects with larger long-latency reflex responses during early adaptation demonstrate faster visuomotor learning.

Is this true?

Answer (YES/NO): YES